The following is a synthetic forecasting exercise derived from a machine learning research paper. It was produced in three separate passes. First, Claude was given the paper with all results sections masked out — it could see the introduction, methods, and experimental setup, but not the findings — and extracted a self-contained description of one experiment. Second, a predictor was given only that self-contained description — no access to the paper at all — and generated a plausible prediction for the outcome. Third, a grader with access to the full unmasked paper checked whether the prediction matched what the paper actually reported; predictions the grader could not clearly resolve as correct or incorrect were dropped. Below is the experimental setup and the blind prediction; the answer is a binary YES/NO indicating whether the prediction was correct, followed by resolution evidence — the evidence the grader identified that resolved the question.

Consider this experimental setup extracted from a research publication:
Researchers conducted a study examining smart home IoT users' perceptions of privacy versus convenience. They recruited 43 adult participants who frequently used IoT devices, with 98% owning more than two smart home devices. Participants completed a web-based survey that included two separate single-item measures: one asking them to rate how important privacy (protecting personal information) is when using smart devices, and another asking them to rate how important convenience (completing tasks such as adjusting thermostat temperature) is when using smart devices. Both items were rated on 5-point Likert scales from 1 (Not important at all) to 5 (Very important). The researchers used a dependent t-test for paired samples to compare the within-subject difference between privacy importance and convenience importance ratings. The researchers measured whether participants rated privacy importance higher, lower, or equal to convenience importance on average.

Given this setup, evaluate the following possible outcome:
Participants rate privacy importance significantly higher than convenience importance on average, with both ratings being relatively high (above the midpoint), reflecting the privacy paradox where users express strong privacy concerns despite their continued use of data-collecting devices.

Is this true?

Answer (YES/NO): YES